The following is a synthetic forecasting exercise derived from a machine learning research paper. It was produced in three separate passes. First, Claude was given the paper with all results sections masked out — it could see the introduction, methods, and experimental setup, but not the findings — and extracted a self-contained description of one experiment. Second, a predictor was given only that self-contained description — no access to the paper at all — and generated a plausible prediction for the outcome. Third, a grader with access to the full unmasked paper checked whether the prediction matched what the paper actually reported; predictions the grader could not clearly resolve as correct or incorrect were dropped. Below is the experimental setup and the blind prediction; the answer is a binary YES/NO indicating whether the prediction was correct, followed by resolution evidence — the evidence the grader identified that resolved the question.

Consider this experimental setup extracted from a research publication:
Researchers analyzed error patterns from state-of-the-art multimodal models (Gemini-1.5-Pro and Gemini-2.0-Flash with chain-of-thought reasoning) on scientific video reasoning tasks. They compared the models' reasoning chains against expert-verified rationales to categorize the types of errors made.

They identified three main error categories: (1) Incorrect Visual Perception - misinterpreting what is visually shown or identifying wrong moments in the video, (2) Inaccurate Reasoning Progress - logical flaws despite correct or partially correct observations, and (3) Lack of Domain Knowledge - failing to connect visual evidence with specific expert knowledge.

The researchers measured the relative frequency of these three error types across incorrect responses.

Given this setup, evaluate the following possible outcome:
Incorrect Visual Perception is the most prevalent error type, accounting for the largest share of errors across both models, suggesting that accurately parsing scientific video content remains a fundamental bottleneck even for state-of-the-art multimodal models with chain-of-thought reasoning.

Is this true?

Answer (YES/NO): YES